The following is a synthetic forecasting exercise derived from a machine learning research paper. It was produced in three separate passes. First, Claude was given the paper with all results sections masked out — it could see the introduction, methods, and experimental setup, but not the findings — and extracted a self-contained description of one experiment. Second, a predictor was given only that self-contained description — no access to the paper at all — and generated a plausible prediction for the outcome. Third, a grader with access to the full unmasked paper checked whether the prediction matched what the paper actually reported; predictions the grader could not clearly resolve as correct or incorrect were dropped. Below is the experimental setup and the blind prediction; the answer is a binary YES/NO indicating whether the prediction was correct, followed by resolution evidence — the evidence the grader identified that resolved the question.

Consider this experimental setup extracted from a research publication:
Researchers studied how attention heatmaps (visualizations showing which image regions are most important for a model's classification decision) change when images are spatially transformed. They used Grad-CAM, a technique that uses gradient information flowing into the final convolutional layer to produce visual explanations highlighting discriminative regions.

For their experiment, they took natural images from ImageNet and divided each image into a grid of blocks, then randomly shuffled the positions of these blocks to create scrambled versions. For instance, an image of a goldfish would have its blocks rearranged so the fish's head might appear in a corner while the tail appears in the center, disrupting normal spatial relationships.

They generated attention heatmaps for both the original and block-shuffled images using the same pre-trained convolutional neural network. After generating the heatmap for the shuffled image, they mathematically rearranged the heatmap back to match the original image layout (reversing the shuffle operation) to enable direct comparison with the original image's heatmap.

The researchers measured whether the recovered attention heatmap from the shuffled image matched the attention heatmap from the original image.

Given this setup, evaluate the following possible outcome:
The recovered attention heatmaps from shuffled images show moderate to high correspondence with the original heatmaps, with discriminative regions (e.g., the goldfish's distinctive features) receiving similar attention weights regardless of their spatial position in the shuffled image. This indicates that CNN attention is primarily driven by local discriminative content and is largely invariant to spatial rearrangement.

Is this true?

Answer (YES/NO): NO